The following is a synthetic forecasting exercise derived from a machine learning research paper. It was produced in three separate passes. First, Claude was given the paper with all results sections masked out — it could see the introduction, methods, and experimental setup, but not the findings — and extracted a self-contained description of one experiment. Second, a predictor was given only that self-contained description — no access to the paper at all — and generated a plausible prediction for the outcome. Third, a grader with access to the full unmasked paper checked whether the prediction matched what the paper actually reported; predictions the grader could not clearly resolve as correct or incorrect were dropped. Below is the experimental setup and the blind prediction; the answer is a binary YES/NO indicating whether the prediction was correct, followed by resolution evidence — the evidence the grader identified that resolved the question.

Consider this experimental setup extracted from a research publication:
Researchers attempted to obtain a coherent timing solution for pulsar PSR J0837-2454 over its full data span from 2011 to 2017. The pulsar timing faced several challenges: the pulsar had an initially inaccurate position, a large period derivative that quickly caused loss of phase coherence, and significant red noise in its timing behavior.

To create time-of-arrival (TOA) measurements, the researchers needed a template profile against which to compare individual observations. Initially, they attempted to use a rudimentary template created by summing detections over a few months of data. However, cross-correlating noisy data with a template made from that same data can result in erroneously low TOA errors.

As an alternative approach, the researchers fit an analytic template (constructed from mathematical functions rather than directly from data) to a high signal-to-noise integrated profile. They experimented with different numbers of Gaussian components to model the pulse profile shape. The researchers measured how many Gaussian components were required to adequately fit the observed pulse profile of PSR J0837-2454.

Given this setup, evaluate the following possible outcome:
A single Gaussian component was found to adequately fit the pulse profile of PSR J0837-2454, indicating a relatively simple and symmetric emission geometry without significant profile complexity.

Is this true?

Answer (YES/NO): NO